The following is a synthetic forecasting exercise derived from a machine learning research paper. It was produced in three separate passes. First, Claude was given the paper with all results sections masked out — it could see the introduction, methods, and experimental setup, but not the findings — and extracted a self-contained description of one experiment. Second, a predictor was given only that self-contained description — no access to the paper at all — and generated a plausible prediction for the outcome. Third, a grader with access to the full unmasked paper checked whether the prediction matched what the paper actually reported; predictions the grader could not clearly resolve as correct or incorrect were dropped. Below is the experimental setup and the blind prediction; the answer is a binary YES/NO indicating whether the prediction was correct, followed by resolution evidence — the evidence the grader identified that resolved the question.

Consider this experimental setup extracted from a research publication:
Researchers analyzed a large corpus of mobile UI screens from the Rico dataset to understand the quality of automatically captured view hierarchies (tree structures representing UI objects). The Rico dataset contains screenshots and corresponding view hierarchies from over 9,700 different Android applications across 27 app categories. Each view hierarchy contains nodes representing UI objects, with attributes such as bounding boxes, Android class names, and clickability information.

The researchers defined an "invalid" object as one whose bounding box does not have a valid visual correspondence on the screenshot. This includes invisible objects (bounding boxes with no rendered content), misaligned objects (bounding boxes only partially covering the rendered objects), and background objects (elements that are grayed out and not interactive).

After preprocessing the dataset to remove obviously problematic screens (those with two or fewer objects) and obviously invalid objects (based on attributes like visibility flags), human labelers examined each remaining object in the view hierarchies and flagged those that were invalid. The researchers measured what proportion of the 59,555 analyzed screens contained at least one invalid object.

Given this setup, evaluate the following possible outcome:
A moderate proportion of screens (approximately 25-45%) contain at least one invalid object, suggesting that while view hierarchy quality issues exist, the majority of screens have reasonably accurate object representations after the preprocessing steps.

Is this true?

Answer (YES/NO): YES